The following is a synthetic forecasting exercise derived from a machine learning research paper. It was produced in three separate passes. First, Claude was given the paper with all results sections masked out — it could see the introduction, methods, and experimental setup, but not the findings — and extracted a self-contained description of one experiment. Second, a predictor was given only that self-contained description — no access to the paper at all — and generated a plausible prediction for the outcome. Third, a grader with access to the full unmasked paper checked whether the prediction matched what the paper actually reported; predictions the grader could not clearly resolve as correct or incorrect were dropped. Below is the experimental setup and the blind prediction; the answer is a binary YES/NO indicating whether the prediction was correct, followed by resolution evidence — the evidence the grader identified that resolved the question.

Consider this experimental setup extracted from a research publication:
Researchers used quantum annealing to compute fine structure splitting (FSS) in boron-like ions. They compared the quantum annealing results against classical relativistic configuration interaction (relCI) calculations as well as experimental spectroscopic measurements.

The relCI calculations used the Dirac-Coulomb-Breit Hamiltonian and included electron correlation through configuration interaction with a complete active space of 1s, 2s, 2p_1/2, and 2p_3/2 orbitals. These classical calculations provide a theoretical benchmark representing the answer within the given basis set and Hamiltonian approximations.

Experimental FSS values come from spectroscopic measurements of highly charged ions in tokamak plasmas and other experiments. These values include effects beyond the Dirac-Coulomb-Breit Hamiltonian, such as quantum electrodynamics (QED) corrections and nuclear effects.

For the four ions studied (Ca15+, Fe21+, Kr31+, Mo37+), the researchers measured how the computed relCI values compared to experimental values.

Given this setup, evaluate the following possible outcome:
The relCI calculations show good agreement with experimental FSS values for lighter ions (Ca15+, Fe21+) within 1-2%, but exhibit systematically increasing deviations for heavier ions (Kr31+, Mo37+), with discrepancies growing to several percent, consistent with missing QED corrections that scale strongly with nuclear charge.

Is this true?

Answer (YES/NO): NO